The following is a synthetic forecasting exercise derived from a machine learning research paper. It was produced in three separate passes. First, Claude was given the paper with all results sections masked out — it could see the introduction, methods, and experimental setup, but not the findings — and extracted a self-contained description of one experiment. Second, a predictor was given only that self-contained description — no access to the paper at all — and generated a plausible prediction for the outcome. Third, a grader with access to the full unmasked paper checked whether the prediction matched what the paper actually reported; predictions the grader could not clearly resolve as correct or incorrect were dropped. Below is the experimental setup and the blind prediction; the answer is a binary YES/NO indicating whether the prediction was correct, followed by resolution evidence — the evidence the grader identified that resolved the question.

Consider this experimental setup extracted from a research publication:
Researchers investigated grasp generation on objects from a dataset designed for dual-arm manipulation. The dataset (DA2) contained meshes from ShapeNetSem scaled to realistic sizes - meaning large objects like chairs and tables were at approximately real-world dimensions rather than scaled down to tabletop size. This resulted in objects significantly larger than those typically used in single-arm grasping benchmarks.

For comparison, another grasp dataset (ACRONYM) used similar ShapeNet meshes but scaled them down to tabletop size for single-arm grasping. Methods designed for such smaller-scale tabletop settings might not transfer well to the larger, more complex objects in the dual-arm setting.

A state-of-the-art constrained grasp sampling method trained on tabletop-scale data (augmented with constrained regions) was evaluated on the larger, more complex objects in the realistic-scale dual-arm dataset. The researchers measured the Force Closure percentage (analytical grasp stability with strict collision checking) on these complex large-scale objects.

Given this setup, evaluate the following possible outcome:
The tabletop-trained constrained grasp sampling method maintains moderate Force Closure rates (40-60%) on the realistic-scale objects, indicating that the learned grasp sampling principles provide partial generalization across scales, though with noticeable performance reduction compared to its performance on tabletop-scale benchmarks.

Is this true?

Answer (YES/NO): NO